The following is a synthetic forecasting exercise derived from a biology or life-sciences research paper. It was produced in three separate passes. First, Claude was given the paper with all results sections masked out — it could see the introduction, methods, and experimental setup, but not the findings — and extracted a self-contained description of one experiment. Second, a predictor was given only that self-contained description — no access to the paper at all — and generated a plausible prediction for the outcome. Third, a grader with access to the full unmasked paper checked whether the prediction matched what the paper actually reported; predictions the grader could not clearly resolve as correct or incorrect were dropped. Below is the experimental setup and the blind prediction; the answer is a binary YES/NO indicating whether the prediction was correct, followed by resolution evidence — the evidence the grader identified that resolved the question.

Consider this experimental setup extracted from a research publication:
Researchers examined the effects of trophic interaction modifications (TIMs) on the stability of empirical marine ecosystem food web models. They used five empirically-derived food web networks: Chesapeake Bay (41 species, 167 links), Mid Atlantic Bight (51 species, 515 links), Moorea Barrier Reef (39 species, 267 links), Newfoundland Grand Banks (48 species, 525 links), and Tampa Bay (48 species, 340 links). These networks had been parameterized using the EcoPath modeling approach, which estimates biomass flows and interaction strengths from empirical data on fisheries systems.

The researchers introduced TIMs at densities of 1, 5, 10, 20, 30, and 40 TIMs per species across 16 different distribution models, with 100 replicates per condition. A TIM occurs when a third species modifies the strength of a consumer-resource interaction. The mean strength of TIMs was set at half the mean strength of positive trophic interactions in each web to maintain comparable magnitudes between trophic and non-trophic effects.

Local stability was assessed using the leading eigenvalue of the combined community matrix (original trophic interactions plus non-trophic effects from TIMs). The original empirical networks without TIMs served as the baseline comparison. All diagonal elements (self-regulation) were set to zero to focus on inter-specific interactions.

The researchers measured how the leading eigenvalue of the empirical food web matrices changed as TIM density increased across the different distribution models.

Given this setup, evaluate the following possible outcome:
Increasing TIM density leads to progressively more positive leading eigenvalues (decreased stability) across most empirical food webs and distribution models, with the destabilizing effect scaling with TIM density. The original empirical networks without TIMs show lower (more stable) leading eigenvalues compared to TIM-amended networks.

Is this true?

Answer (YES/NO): NO